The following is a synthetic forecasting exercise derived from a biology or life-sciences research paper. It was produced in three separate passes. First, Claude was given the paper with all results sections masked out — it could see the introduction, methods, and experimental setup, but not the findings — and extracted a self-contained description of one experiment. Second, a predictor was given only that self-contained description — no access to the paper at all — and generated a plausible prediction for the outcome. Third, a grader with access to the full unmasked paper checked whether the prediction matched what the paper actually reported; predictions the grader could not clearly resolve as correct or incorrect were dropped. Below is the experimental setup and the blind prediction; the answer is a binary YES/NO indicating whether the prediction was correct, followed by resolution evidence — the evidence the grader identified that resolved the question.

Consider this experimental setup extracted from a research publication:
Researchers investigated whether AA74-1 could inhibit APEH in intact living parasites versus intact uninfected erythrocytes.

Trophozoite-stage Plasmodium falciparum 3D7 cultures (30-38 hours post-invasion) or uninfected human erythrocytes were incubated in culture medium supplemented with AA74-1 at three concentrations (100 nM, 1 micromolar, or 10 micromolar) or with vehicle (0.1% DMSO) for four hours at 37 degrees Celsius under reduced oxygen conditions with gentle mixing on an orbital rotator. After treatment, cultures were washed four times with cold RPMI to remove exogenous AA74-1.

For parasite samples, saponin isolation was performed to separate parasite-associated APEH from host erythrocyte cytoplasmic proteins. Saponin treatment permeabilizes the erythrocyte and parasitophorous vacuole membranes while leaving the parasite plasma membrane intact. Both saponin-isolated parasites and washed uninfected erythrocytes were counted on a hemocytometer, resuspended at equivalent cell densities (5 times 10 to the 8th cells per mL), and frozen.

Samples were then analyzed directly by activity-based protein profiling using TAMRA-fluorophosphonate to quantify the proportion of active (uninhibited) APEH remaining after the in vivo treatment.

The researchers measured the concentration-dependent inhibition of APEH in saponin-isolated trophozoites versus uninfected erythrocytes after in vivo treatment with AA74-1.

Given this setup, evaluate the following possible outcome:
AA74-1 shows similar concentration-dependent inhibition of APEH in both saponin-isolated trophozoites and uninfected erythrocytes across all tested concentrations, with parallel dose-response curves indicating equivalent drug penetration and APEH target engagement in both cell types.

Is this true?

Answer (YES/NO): NO